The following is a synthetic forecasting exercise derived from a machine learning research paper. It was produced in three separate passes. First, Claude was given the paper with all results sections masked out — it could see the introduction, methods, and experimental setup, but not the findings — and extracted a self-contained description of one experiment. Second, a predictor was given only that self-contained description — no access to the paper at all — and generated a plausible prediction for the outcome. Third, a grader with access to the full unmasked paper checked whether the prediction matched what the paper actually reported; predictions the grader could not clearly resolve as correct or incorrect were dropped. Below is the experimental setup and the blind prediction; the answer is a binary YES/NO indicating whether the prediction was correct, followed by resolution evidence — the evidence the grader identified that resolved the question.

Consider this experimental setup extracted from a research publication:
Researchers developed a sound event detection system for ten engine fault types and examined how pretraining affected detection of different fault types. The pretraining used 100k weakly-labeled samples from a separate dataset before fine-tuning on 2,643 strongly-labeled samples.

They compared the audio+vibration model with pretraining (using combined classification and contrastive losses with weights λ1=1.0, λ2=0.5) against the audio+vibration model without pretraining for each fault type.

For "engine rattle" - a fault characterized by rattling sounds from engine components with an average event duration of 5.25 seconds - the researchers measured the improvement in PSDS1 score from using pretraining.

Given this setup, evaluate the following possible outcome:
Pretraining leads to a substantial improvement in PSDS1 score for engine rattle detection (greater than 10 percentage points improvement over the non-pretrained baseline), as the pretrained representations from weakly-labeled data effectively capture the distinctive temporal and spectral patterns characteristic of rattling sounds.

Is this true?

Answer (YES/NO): NO